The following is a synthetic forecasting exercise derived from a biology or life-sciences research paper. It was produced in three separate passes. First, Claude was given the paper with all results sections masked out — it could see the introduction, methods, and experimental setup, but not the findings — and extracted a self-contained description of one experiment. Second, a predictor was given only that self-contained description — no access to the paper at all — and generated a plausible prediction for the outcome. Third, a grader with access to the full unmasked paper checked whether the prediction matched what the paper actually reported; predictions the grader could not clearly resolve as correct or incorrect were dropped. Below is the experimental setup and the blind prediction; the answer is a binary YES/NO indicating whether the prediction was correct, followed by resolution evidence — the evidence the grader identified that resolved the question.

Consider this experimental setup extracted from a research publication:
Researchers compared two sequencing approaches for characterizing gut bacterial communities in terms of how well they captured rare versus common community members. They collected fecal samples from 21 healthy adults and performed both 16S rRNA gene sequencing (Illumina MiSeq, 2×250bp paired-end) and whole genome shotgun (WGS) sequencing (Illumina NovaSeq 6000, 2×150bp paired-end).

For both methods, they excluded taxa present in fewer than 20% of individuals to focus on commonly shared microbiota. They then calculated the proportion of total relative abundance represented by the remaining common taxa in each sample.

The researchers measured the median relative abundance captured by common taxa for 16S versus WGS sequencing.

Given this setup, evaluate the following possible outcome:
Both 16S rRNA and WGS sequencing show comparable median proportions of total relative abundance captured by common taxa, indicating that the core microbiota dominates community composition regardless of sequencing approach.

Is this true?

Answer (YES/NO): NO